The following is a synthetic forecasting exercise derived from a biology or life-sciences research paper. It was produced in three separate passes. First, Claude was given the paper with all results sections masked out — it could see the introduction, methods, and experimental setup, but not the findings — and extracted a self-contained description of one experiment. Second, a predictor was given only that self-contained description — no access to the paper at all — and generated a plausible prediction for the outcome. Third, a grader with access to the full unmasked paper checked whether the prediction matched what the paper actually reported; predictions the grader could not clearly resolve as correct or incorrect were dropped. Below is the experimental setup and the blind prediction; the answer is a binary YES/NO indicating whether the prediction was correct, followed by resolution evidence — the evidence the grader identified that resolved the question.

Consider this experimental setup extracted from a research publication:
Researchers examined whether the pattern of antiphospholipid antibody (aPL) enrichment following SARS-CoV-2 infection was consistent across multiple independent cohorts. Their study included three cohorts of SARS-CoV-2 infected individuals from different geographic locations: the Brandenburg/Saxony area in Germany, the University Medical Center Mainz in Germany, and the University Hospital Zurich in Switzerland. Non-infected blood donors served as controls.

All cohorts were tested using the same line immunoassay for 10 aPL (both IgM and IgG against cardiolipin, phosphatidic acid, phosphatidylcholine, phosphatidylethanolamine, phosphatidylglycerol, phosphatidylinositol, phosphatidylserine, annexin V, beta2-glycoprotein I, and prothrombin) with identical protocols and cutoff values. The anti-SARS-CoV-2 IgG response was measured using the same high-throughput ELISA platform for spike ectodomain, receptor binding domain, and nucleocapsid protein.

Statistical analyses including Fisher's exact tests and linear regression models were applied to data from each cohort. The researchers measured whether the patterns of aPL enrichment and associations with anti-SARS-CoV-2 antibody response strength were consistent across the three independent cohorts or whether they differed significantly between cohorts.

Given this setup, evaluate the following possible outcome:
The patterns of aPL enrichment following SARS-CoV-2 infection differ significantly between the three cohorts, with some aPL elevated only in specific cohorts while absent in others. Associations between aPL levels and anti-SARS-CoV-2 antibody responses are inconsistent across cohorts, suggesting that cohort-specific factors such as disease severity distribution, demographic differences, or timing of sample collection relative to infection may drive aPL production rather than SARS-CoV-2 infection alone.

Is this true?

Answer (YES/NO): NO